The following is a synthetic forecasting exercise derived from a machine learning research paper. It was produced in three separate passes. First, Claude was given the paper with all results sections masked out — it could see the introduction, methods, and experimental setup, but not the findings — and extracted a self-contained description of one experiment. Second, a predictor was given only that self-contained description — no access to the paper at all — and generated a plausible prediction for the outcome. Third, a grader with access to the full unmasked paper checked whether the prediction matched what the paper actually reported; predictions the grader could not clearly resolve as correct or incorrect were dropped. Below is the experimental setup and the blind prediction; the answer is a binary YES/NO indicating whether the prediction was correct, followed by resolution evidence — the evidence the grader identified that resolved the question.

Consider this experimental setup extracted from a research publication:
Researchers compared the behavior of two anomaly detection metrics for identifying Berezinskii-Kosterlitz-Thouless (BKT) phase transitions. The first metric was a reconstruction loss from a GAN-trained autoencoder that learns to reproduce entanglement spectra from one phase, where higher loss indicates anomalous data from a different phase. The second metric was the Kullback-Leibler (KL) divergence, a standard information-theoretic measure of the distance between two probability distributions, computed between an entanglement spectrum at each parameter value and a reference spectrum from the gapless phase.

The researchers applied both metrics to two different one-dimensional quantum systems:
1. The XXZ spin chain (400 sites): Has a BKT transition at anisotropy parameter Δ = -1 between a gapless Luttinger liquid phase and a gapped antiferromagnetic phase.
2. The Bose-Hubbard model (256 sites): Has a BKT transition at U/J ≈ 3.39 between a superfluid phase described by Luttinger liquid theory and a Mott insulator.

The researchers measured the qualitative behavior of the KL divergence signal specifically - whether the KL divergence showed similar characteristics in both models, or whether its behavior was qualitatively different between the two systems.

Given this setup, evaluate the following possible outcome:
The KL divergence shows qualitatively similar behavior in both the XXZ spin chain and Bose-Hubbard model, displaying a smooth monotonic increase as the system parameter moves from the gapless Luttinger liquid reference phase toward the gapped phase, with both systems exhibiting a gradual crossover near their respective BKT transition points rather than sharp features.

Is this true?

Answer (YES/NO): NO